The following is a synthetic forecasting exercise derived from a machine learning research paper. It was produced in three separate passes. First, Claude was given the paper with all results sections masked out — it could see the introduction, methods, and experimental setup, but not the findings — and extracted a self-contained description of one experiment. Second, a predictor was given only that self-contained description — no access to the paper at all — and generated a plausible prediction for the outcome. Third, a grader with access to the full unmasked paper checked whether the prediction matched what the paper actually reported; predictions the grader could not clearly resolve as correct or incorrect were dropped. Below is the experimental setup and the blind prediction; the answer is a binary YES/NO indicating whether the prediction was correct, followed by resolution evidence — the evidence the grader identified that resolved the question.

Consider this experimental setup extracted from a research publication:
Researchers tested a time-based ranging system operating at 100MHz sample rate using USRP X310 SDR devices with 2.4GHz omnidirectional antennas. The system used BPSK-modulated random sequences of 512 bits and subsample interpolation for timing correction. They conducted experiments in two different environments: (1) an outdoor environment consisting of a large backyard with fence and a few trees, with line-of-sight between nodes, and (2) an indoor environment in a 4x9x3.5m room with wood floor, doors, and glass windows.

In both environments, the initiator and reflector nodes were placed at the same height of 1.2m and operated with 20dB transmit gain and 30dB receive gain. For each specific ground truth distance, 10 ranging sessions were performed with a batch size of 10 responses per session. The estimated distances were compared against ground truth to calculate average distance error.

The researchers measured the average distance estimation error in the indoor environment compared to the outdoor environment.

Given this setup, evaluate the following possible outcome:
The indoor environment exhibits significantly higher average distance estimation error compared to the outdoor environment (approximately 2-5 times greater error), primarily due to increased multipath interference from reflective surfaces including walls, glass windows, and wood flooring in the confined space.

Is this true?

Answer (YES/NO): NO